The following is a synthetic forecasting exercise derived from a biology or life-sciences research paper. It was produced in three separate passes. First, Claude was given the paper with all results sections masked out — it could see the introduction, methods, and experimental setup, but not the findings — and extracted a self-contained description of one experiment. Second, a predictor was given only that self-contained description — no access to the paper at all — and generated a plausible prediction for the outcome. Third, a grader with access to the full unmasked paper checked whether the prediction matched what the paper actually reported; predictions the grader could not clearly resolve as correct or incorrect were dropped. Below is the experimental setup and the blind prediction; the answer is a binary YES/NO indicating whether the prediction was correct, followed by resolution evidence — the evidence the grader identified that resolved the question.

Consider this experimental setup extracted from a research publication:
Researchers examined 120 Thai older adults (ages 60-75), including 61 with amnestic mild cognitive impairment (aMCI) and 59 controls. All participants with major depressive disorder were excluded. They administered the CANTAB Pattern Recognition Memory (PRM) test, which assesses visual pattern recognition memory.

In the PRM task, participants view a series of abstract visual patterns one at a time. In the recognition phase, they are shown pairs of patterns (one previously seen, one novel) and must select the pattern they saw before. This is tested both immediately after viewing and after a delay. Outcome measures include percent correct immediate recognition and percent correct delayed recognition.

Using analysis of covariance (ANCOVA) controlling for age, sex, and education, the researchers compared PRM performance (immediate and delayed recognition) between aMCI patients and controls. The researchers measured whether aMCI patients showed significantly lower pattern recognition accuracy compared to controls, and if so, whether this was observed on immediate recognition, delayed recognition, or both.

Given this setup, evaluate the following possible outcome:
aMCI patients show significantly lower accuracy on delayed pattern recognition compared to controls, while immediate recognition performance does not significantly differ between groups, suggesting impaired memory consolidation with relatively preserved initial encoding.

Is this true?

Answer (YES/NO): YES